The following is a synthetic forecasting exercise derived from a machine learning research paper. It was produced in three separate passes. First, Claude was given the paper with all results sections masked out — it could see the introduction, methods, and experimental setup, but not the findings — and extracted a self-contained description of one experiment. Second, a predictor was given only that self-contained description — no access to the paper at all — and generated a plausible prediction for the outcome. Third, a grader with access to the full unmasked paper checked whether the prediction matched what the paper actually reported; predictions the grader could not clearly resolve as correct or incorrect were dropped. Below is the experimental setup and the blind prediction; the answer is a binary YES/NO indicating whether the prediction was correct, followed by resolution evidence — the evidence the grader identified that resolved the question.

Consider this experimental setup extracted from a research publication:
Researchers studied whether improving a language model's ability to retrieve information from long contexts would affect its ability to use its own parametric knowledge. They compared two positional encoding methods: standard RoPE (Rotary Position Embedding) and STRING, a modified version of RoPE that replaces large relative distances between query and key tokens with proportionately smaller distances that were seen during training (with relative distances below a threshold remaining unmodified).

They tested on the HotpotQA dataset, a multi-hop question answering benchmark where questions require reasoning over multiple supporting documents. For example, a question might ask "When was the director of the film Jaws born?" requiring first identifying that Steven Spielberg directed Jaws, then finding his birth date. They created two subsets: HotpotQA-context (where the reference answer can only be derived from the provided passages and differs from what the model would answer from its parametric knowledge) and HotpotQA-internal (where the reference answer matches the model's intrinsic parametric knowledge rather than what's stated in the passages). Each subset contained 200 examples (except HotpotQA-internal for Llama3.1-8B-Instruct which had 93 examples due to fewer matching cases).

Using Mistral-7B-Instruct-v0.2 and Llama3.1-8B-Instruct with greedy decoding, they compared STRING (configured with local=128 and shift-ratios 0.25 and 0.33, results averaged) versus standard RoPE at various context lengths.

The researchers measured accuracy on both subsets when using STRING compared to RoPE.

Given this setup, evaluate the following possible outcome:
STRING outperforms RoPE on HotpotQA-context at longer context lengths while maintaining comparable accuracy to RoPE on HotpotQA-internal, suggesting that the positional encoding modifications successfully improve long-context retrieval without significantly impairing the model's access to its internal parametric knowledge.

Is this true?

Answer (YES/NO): NO